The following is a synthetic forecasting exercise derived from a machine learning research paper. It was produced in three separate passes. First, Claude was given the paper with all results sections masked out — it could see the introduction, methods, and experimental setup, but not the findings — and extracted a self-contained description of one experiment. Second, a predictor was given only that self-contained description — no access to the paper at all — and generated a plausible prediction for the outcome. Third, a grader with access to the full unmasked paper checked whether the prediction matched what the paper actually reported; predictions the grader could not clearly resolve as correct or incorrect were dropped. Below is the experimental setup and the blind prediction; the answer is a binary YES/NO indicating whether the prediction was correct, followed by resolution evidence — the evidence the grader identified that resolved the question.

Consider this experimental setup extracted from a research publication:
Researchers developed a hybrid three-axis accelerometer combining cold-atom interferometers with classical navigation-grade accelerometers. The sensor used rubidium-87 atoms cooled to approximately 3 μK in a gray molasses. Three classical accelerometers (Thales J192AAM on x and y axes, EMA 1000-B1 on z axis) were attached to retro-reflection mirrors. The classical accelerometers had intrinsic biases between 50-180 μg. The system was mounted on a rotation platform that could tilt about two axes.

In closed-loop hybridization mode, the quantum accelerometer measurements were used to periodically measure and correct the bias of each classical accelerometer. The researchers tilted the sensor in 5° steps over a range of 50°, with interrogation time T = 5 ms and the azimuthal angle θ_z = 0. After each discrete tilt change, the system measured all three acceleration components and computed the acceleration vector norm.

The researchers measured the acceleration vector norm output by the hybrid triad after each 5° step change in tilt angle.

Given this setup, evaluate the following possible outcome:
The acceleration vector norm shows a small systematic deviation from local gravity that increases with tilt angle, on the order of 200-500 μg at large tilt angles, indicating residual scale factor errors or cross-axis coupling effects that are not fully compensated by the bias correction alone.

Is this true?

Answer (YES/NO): NO